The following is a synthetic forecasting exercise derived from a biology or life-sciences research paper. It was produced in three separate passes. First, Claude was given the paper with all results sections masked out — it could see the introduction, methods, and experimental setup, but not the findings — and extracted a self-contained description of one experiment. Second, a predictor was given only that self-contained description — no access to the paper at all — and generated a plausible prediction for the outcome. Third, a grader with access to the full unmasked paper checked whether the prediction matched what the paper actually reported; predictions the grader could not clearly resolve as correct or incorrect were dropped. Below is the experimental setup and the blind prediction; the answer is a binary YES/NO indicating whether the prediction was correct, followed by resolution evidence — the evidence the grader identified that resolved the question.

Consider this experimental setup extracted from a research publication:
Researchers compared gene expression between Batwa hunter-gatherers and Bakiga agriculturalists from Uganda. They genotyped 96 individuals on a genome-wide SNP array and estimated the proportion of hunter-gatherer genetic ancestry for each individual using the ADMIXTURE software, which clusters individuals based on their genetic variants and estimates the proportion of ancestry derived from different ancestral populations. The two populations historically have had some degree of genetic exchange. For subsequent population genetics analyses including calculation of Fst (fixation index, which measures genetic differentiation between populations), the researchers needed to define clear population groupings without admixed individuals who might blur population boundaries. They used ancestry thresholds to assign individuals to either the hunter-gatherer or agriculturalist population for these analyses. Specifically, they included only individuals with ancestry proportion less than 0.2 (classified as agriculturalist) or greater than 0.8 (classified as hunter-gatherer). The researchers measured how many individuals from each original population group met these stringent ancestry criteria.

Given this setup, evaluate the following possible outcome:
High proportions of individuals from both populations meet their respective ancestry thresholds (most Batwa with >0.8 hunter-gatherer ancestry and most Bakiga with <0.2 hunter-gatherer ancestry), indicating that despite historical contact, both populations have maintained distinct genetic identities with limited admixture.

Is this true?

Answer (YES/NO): NO